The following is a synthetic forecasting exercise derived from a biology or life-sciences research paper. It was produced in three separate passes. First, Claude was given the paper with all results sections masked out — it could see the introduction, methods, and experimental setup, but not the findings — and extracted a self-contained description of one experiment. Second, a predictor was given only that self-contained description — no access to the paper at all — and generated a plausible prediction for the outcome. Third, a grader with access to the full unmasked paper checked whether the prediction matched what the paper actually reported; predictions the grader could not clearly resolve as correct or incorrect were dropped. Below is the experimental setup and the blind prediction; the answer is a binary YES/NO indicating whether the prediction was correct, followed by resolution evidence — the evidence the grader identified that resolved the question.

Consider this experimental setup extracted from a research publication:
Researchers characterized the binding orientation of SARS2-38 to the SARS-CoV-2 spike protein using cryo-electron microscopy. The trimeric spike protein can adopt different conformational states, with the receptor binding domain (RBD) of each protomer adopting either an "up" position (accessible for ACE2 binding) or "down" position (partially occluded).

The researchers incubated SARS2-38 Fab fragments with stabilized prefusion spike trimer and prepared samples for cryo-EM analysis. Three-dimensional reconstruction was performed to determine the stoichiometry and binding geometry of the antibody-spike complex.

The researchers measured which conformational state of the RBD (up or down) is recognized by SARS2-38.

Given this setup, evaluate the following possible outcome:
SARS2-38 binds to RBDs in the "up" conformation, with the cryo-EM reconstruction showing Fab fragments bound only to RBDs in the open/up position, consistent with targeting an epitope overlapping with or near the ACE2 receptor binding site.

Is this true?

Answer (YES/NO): NO